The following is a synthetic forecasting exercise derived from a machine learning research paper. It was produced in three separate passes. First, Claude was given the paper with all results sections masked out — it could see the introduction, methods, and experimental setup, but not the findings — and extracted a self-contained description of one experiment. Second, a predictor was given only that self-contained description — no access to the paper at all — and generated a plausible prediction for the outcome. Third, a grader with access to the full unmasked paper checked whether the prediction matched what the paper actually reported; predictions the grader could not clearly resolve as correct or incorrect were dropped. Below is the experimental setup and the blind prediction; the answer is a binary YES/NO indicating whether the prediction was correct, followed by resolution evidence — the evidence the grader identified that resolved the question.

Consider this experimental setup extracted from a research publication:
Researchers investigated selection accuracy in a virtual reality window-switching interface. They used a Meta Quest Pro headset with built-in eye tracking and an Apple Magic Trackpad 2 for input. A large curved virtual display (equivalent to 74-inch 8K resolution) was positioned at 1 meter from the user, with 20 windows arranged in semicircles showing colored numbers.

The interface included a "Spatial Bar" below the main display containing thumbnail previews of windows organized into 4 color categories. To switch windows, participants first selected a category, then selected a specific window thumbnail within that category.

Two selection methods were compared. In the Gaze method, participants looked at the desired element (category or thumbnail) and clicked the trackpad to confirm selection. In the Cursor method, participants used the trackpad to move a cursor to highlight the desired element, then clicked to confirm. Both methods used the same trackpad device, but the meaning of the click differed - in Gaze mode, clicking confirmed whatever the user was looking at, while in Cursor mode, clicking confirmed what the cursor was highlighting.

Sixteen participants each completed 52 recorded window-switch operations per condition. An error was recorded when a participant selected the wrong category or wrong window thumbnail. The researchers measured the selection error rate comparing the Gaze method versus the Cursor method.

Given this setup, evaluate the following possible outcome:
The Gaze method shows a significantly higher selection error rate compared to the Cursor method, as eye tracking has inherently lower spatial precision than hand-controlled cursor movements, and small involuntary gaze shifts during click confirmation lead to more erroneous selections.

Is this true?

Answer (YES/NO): YES